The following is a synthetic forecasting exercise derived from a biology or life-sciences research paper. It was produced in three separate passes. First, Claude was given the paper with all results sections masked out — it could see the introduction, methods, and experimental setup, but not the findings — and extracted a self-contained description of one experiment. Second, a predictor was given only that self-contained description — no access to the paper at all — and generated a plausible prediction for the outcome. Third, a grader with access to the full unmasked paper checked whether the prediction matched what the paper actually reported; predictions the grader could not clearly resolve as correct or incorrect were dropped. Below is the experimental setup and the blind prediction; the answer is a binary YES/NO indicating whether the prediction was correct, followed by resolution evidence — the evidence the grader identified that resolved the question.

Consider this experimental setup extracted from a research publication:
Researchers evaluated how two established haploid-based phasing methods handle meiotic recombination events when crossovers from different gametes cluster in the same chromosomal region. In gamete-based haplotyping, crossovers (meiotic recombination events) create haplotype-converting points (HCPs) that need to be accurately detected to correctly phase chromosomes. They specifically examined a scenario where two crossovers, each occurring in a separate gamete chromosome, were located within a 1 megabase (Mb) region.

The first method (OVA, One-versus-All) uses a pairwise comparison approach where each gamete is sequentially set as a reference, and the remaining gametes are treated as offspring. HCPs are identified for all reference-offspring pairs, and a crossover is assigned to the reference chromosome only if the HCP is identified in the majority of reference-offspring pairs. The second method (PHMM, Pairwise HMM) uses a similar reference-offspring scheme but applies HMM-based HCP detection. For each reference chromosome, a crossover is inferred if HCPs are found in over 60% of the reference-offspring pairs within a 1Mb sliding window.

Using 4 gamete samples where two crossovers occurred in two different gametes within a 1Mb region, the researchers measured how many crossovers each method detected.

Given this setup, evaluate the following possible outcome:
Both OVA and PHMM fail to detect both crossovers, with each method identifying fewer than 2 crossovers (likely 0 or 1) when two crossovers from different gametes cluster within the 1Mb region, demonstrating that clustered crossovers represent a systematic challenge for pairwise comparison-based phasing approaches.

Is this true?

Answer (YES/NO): NO